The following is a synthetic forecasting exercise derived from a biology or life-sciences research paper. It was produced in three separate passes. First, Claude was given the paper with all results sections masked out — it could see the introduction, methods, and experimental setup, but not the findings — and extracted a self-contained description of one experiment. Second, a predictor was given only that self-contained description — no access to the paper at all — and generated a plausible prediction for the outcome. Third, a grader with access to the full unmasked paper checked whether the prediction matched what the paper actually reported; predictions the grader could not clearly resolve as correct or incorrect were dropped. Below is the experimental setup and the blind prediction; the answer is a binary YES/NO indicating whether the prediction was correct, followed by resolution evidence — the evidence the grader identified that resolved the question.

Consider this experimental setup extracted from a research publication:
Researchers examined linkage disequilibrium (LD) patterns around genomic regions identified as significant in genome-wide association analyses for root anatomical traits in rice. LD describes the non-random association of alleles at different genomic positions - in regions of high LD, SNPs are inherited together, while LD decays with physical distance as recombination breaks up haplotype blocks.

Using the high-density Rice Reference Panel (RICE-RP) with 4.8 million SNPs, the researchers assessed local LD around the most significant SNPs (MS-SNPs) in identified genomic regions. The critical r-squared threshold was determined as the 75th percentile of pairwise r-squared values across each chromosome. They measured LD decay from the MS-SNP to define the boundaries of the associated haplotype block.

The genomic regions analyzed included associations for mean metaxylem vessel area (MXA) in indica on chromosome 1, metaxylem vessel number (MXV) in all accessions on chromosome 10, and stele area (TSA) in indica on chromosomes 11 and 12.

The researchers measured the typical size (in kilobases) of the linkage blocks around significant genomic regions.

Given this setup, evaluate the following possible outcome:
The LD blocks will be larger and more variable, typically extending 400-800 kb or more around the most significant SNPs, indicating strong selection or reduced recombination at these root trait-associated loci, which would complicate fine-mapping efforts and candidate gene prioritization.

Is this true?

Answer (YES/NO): NO